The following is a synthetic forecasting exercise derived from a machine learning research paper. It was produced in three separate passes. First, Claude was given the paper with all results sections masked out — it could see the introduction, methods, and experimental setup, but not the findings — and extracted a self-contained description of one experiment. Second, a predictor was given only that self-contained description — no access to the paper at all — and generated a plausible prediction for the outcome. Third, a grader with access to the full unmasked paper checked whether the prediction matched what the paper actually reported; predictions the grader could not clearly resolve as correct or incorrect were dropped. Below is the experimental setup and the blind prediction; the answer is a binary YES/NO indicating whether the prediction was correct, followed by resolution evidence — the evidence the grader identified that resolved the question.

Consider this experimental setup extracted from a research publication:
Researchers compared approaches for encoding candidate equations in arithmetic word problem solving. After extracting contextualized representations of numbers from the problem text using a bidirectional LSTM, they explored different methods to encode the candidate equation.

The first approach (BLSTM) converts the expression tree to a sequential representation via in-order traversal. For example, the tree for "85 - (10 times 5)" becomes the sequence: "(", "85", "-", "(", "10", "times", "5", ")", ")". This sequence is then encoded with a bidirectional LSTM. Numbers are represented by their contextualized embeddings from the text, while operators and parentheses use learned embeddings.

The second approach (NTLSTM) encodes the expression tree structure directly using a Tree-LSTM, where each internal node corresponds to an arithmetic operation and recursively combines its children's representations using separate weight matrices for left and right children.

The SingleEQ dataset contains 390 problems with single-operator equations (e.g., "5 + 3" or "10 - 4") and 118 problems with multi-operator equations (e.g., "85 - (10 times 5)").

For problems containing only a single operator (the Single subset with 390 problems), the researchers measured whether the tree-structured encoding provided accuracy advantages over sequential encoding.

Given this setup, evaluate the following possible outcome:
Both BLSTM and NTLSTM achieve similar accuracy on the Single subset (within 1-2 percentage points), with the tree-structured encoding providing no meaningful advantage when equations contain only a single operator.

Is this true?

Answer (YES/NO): YES